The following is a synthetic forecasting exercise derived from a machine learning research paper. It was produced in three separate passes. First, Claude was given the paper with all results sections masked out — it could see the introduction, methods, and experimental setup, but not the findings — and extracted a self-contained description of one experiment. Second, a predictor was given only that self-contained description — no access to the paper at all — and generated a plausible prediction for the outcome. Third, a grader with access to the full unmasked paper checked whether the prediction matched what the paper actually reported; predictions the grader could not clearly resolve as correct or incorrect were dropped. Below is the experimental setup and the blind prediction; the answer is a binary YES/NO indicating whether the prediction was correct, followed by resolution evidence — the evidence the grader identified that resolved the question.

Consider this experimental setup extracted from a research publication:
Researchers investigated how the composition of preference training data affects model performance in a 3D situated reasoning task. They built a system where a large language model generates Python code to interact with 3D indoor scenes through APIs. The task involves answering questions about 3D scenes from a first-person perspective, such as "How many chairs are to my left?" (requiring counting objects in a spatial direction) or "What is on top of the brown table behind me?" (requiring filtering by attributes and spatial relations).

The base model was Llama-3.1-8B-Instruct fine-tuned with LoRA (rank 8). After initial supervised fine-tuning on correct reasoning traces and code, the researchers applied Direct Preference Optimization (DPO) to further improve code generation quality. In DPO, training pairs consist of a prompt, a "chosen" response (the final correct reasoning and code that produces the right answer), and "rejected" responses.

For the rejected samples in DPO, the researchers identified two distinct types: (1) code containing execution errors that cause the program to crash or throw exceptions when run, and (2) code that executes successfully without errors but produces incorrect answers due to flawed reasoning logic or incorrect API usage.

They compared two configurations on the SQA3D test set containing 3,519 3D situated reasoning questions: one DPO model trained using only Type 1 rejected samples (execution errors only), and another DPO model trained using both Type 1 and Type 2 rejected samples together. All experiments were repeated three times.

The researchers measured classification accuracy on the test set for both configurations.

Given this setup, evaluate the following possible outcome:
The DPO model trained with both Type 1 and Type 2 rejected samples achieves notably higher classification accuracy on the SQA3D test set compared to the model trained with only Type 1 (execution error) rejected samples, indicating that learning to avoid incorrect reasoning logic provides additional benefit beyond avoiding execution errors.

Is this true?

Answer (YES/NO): YES